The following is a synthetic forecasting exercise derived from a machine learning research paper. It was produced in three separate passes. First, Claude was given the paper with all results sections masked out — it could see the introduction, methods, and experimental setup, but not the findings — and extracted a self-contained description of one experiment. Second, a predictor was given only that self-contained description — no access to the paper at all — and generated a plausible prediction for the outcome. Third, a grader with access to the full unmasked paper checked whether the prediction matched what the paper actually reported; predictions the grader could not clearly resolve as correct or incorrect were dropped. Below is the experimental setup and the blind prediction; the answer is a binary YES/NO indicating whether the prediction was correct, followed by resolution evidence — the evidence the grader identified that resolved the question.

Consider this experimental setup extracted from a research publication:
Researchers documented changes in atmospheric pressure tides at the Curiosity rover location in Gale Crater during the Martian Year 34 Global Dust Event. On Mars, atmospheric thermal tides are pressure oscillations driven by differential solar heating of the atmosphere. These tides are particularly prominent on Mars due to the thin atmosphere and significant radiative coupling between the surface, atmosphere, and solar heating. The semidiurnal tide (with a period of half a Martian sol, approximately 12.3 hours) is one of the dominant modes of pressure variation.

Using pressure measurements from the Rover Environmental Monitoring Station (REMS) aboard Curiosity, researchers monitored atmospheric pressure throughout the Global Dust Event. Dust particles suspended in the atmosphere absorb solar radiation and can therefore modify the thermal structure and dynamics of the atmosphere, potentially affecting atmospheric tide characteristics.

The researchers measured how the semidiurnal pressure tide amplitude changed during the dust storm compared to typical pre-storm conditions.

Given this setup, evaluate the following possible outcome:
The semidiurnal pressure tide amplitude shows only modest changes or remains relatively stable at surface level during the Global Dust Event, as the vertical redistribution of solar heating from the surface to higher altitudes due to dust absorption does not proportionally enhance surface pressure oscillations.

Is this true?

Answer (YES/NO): NO